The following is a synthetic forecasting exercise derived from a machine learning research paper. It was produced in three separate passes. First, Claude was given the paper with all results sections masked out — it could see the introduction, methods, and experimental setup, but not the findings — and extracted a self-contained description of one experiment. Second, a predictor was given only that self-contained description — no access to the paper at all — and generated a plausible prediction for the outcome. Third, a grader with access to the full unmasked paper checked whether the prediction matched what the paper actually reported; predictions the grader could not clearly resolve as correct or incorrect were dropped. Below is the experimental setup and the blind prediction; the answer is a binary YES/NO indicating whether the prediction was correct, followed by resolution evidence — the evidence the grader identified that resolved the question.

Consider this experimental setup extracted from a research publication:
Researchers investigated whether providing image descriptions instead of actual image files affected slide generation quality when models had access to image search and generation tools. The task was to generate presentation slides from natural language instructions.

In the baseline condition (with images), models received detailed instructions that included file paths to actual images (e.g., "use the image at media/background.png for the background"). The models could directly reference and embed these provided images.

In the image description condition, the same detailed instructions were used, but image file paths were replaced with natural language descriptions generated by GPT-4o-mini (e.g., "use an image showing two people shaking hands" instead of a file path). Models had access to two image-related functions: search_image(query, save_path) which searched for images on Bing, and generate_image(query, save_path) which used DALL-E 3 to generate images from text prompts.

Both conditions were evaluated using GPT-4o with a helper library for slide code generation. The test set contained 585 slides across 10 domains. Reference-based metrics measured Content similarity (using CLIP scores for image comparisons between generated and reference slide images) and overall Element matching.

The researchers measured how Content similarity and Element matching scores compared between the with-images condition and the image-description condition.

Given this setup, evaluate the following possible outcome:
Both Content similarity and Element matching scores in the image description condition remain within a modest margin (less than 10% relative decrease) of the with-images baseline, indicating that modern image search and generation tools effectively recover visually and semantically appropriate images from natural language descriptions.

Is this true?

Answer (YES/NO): YES